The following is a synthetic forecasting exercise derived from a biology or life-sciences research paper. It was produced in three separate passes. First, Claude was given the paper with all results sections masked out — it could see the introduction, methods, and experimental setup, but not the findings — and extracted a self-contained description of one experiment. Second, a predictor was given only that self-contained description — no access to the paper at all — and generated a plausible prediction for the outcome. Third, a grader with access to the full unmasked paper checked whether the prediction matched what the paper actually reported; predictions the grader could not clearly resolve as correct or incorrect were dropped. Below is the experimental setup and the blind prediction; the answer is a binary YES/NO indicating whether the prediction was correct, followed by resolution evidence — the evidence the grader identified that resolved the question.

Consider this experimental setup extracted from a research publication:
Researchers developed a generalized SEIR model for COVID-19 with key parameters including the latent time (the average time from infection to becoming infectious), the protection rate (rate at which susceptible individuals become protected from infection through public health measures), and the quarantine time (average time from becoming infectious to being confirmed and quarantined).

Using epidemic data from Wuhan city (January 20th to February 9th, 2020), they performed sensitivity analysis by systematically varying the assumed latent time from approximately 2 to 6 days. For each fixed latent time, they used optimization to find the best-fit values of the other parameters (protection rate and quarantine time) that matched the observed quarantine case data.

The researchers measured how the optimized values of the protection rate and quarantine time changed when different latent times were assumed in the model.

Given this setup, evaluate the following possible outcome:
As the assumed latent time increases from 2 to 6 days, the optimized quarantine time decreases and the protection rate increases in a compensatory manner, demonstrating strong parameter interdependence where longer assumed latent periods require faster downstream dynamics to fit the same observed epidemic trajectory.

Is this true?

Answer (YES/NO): NO